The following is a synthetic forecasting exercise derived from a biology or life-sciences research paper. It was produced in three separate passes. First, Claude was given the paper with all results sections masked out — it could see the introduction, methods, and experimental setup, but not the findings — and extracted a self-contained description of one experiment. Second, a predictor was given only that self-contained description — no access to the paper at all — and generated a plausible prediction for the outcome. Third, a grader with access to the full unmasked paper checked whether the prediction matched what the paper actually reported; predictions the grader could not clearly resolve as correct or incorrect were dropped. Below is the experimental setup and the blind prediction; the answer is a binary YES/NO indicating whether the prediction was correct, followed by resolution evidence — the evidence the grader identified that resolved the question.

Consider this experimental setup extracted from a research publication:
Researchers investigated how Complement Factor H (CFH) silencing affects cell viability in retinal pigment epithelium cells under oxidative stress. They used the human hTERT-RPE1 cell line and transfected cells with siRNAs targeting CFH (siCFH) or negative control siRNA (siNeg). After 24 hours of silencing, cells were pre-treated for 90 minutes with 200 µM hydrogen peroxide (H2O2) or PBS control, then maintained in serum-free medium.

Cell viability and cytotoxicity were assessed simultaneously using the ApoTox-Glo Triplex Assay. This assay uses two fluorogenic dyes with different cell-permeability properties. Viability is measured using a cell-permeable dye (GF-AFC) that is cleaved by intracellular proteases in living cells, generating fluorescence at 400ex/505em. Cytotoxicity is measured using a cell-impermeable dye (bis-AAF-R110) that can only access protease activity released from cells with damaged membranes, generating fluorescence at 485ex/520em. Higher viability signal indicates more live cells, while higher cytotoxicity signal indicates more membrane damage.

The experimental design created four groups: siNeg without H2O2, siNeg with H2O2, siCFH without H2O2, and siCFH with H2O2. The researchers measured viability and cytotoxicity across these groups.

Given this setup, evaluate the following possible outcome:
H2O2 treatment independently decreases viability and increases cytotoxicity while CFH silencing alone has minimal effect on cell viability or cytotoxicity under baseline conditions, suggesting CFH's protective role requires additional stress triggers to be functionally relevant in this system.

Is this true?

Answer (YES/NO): NO